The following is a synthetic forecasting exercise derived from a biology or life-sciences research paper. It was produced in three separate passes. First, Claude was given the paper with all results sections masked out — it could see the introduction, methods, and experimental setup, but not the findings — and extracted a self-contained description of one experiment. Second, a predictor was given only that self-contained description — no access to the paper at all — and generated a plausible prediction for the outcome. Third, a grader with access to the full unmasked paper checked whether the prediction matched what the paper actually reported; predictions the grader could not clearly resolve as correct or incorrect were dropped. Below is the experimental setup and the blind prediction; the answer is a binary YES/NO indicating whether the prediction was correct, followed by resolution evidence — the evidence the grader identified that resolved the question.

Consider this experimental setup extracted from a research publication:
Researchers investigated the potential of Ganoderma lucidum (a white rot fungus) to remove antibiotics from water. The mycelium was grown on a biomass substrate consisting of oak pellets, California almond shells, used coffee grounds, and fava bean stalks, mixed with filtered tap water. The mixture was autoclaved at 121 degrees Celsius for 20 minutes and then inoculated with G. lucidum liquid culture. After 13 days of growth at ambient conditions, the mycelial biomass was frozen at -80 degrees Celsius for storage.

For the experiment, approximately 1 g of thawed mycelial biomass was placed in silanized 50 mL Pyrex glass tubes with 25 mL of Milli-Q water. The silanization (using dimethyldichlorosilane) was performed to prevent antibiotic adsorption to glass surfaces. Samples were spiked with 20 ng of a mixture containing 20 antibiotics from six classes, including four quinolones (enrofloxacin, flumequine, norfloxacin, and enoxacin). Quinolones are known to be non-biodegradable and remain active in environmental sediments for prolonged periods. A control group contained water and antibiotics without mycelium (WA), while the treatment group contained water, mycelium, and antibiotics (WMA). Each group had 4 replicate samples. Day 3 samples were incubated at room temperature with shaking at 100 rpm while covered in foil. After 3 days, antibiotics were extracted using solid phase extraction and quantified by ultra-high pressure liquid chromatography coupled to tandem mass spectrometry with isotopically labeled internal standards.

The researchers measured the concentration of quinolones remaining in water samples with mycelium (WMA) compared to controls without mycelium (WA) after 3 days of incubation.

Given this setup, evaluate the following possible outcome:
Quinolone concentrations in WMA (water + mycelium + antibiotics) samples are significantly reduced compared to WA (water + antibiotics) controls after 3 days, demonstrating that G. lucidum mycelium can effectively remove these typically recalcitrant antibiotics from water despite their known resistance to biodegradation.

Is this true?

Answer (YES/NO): YES